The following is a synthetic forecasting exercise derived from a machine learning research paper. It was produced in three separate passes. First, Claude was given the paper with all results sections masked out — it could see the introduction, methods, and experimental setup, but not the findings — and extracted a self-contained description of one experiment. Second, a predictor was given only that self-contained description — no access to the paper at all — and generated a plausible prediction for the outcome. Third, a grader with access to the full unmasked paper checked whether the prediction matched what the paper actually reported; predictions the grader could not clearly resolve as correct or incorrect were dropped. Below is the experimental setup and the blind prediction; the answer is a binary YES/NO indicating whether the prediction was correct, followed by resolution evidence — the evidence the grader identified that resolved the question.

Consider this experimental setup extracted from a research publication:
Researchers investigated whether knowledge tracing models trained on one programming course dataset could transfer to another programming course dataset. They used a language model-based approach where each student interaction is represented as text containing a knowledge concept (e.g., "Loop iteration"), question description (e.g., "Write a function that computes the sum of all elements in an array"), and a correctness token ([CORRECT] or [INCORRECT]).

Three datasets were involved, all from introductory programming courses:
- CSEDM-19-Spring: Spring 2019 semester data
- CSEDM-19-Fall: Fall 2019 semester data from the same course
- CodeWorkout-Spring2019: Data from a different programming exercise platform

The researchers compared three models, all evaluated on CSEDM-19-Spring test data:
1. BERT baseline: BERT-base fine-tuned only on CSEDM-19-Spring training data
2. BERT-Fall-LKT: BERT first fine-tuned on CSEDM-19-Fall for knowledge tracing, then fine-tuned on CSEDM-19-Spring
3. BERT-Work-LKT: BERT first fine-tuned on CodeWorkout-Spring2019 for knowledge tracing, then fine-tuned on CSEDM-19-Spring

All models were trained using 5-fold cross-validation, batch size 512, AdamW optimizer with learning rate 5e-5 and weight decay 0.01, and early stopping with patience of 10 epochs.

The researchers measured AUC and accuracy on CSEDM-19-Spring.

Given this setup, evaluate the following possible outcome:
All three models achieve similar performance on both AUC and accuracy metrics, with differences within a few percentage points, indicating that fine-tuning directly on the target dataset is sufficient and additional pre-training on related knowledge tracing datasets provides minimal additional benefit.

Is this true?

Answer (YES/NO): NO